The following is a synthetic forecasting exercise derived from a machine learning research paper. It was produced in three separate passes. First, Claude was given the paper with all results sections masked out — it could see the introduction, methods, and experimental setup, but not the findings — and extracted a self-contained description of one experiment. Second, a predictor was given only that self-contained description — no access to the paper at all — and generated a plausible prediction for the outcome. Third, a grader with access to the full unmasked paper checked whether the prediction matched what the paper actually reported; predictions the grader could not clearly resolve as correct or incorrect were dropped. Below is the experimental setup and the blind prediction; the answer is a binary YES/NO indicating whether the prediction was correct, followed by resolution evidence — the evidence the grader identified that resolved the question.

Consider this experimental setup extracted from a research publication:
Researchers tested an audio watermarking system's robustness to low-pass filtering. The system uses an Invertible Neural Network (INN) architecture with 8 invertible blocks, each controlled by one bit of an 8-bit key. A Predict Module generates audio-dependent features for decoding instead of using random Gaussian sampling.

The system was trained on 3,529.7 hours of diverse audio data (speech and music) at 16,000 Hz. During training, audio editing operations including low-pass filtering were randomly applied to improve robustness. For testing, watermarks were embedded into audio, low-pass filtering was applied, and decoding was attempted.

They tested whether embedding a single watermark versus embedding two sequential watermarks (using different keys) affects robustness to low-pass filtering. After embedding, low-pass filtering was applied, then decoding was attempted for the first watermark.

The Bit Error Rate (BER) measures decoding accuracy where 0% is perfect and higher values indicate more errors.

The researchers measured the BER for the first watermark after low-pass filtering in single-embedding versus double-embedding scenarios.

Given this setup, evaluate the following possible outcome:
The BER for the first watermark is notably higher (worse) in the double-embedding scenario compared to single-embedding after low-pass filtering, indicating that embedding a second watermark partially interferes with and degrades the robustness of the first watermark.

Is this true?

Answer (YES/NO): YES